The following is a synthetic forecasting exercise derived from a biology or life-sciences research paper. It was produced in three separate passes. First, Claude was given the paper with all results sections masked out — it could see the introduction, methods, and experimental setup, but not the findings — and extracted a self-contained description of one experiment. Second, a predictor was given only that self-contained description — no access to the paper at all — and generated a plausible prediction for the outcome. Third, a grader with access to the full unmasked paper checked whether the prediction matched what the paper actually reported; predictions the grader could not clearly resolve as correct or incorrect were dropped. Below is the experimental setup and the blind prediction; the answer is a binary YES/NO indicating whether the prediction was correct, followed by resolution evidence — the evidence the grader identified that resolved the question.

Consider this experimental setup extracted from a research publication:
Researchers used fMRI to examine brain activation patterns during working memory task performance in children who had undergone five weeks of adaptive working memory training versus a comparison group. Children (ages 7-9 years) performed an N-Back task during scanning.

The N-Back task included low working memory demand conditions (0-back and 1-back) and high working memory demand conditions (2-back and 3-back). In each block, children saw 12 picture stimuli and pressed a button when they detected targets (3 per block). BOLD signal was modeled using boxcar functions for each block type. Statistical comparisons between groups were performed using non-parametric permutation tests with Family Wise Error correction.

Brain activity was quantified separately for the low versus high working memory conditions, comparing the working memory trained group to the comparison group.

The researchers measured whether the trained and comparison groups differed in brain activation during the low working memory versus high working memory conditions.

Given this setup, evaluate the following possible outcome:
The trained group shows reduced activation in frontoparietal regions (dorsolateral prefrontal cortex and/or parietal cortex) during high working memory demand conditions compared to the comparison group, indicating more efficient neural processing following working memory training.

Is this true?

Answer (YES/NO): NO